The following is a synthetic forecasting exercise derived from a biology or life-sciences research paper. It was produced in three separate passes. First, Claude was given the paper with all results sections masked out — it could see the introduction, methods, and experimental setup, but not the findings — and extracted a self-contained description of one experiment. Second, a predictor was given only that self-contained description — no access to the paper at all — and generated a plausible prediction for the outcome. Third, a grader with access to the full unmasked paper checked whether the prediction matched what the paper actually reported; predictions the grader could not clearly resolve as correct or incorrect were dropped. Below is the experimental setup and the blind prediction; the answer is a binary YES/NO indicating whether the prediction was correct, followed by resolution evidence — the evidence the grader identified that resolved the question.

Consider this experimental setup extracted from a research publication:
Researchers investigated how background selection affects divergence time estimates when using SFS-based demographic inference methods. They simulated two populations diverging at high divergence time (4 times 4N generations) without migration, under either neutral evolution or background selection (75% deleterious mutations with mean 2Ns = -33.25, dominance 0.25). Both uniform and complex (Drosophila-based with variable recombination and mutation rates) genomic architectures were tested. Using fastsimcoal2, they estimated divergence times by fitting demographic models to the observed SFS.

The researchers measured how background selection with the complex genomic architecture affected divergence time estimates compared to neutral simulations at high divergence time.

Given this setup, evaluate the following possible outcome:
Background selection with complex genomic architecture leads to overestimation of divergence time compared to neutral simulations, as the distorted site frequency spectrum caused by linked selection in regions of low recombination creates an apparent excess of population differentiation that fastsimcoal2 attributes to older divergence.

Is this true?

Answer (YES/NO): NO